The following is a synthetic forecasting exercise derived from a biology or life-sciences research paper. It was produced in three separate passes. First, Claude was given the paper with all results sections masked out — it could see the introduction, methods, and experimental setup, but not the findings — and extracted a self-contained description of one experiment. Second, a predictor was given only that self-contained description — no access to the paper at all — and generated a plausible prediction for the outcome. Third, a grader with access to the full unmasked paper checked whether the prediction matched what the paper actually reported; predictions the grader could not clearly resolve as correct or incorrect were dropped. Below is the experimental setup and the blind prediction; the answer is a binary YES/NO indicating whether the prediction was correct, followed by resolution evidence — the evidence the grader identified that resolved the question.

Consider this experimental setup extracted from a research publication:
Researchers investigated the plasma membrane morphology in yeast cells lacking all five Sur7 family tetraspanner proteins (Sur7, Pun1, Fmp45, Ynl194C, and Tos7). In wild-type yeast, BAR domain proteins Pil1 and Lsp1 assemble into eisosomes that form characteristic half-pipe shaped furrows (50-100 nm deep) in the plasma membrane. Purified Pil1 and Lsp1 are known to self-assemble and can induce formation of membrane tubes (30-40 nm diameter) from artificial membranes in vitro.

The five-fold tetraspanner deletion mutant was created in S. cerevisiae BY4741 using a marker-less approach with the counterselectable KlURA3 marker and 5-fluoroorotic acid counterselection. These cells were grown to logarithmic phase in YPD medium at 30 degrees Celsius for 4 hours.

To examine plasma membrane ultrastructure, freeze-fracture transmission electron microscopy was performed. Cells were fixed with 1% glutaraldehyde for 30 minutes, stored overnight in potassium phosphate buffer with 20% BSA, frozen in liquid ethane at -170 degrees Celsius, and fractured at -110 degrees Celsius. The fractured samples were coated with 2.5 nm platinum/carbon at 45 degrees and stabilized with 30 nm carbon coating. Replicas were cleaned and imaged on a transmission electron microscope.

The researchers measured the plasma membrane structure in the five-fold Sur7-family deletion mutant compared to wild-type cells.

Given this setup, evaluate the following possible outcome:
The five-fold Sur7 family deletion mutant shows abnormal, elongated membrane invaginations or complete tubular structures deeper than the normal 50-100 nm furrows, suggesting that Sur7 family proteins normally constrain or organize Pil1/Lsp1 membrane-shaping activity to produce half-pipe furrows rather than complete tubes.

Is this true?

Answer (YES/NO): YES